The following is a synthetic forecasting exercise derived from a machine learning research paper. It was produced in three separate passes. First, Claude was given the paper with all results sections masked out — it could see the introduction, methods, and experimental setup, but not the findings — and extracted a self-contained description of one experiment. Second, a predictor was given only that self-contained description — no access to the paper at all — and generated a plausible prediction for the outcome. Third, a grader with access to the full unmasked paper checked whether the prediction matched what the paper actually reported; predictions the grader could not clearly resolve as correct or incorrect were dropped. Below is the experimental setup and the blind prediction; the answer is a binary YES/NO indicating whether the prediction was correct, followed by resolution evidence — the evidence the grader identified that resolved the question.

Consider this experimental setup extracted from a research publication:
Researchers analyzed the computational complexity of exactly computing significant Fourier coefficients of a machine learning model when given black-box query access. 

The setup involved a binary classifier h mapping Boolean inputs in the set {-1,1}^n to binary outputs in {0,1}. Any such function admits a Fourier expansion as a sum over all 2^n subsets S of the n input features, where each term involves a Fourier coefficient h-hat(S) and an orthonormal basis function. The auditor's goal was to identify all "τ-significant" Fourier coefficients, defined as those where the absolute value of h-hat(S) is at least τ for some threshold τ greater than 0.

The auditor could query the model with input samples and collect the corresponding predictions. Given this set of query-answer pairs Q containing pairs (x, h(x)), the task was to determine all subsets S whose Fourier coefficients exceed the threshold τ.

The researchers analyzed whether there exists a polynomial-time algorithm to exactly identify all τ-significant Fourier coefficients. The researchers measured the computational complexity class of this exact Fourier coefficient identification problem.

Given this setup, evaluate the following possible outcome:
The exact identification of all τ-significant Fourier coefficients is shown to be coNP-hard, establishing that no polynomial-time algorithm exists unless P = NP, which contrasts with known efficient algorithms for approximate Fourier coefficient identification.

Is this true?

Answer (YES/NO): NO